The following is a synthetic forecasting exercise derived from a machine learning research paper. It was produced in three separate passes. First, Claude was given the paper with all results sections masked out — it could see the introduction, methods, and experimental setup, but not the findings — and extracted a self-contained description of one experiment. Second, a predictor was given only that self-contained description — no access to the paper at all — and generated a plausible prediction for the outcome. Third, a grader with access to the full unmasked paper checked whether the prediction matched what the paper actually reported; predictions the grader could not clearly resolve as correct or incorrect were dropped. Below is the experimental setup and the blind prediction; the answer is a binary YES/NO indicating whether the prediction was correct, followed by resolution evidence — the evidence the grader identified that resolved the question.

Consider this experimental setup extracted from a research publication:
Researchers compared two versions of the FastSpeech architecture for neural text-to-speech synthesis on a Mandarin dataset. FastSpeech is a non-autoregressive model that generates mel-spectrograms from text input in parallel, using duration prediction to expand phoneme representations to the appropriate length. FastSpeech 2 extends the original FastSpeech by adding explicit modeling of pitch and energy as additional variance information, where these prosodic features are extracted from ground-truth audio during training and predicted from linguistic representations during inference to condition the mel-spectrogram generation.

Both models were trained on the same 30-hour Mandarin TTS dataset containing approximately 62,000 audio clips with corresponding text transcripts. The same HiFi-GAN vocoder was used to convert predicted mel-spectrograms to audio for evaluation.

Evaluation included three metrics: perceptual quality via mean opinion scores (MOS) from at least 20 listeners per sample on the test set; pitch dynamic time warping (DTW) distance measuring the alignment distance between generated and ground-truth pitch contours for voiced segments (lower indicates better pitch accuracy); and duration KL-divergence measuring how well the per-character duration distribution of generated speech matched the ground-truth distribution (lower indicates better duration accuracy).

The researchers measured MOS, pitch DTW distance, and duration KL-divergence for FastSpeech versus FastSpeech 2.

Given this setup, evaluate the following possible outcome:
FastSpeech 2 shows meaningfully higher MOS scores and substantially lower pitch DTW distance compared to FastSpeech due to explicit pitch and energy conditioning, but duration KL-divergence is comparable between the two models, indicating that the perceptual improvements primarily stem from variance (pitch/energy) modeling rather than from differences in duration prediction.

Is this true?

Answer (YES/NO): NO